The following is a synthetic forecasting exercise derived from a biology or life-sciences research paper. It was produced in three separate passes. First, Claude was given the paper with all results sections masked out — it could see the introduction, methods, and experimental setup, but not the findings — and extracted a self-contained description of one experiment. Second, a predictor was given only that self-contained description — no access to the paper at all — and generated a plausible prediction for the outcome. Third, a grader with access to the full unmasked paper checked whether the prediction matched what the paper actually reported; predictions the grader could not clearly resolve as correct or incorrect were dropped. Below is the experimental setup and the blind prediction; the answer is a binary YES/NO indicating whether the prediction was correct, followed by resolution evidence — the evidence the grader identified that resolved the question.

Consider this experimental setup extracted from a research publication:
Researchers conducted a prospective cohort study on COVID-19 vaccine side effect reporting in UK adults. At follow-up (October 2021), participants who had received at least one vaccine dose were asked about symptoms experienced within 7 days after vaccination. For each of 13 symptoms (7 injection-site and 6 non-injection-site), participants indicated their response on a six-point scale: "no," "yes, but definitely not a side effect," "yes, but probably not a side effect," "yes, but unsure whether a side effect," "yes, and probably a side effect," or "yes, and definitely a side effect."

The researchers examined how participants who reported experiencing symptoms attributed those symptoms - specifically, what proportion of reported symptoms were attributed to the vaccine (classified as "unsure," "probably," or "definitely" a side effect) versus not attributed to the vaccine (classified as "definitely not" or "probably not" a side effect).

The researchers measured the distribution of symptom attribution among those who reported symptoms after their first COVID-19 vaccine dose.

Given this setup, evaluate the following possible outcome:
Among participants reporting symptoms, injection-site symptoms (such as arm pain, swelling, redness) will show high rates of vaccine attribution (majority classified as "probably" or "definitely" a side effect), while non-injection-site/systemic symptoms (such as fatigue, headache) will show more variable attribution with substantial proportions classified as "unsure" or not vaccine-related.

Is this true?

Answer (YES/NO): NO